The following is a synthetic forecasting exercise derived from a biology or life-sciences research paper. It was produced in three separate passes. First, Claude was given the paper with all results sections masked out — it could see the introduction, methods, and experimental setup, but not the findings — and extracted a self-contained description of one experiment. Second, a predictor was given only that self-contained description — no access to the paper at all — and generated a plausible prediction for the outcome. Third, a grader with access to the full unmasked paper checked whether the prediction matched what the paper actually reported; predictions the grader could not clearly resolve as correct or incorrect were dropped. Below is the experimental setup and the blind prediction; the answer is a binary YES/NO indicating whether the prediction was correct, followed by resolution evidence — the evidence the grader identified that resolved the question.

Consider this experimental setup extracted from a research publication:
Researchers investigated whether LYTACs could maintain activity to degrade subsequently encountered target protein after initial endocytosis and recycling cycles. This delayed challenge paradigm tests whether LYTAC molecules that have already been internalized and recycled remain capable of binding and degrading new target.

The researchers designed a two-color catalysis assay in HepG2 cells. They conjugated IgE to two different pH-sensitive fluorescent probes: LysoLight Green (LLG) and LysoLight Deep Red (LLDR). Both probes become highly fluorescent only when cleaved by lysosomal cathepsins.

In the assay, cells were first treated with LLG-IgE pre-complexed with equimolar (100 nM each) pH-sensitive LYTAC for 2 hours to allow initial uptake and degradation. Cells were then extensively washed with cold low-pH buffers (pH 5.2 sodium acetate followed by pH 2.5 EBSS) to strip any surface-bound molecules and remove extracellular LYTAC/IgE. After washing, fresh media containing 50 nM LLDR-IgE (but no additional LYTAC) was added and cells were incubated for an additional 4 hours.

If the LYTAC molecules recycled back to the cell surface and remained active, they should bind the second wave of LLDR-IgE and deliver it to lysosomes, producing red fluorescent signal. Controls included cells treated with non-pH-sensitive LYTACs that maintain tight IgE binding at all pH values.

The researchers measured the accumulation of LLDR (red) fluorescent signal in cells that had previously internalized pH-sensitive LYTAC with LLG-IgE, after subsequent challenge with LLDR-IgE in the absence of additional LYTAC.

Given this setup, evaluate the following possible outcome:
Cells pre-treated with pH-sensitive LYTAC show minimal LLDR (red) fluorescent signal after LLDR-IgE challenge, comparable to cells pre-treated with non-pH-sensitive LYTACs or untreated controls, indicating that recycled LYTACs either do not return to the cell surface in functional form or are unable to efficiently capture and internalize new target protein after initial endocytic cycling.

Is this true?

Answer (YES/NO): NO